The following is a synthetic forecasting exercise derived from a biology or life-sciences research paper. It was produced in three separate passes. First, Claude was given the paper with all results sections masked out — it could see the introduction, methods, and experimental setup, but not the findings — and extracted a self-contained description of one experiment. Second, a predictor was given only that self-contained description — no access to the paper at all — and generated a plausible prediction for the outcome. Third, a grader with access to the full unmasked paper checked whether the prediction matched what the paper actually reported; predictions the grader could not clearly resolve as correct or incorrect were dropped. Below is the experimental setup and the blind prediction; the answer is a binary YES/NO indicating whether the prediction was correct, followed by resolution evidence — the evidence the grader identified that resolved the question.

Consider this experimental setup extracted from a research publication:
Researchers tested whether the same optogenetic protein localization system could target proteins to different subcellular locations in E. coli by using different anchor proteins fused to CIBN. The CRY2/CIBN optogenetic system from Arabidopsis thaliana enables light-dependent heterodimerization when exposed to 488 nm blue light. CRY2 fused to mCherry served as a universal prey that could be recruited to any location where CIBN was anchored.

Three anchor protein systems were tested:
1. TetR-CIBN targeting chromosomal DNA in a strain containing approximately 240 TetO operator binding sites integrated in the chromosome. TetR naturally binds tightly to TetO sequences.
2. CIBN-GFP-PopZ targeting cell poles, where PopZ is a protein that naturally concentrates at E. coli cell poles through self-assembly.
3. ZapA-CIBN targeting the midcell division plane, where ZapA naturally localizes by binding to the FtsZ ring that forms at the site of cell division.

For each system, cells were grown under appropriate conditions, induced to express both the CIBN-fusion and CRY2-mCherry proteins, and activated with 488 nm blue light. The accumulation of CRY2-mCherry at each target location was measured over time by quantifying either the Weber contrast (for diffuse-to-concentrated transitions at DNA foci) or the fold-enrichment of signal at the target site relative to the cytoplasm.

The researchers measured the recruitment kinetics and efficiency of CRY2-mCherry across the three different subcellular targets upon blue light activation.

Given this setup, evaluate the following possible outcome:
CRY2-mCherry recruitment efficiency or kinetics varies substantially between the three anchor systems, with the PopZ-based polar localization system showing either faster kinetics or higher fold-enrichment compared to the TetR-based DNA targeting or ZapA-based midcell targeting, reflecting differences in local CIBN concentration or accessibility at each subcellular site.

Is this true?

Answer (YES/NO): YES